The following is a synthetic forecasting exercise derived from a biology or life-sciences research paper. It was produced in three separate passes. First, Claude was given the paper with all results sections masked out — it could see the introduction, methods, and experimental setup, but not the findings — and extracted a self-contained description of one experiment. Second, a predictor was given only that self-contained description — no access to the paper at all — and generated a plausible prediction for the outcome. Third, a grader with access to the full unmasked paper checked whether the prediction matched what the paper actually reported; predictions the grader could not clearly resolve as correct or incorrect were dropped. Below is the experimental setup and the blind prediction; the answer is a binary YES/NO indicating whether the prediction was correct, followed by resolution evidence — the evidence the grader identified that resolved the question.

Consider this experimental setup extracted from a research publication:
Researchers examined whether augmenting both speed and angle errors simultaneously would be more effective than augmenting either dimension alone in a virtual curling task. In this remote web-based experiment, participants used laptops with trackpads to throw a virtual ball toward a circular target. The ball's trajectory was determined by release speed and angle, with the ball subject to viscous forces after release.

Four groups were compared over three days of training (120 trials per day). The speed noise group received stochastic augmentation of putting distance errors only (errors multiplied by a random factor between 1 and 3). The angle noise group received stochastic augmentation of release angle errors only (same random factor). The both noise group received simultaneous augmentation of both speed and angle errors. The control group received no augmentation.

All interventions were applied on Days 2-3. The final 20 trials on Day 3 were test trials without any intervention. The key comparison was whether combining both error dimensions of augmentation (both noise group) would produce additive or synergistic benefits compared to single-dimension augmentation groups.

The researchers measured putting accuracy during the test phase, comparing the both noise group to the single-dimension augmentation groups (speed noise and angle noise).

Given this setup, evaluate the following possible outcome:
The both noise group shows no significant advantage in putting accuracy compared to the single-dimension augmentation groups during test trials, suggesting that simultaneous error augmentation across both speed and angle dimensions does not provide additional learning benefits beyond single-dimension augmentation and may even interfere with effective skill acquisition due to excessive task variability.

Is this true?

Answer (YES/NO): YES